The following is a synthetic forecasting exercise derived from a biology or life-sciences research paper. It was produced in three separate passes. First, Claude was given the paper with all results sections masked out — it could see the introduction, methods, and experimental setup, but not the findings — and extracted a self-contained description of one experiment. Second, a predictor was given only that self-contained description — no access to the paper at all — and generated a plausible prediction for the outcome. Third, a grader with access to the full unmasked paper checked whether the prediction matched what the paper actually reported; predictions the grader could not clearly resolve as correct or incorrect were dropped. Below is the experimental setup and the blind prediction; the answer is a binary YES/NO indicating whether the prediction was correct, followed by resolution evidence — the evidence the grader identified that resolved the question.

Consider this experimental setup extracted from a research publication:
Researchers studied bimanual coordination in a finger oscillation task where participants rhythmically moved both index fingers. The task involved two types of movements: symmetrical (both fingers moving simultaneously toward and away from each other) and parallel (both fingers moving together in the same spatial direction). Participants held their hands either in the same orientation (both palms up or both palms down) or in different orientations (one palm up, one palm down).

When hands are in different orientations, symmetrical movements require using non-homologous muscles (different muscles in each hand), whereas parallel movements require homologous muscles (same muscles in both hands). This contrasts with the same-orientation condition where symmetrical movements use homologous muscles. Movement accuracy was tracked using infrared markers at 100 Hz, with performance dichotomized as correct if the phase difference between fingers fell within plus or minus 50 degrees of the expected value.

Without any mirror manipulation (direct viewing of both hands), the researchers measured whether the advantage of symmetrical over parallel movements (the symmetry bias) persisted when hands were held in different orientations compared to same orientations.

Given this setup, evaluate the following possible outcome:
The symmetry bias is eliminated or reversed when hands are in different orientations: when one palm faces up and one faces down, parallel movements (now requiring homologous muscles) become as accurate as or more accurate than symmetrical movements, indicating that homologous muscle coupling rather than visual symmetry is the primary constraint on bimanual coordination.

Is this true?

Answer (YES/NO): NO